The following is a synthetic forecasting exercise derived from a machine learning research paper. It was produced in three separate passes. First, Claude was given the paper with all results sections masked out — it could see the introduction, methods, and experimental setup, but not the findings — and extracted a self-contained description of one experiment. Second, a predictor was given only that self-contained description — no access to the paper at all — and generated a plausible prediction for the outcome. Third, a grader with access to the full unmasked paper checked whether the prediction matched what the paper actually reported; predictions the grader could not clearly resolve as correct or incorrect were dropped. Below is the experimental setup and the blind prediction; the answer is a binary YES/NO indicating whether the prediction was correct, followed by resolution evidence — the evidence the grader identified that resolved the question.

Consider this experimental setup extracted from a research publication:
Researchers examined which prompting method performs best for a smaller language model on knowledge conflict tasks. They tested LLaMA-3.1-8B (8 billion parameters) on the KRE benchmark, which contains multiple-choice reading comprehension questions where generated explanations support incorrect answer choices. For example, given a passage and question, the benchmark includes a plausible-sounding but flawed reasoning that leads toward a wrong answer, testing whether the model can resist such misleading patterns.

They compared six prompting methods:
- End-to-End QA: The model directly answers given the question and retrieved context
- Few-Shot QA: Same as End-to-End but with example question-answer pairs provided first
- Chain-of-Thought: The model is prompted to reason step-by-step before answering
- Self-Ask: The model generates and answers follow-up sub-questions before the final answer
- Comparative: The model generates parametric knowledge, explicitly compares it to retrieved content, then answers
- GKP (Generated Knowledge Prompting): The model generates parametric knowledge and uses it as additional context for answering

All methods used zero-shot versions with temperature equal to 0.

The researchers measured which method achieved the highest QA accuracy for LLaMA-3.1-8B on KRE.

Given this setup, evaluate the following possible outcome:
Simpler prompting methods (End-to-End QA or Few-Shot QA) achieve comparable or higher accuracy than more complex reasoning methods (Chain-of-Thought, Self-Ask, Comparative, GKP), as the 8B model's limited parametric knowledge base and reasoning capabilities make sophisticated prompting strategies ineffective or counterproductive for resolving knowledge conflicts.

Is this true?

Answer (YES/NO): NO